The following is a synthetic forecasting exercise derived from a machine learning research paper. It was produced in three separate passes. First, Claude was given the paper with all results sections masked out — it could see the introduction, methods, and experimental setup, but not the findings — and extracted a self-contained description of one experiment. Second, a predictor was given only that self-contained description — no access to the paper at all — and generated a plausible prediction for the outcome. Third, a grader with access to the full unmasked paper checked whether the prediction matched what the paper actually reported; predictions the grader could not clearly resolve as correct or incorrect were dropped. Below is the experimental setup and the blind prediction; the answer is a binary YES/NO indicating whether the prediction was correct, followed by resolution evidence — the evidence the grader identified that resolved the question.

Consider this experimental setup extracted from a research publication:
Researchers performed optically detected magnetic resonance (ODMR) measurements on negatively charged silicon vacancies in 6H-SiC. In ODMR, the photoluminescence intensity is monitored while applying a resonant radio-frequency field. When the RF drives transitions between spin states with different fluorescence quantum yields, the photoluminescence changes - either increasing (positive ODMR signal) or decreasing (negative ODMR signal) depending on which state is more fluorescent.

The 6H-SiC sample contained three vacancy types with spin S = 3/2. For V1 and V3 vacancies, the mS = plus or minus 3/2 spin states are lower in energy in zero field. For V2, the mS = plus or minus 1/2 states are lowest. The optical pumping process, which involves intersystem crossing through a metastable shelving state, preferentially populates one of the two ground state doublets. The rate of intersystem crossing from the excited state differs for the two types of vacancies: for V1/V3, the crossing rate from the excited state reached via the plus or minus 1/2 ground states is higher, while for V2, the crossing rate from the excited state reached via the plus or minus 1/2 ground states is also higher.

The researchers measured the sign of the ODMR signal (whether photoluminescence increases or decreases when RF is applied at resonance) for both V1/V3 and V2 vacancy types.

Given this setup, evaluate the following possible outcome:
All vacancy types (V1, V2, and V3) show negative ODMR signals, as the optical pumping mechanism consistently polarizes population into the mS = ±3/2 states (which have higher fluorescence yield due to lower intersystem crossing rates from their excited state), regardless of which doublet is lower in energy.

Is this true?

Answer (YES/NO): NO